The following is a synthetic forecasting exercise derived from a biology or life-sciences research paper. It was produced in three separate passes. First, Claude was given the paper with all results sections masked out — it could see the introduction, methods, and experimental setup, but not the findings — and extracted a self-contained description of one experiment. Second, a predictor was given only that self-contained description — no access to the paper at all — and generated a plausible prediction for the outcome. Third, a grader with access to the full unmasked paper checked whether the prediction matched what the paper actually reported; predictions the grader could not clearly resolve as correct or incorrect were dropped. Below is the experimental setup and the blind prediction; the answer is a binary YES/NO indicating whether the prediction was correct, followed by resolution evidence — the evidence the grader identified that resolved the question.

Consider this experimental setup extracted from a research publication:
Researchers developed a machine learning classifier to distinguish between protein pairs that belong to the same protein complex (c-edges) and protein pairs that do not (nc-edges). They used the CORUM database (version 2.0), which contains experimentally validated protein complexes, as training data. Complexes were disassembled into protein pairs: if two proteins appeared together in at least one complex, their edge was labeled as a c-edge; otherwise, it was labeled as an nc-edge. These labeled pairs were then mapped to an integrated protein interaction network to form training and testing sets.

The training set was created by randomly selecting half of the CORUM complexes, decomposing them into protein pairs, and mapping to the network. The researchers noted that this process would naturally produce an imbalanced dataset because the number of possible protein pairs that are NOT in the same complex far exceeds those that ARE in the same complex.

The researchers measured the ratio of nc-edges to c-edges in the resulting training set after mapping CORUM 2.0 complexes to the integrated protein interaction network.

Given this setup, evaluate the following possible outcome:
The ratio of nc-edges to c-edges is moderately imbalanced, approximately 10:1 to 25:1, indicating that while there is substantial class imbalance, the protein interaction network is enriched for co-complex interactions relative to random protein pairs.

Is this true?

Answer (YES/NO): YES